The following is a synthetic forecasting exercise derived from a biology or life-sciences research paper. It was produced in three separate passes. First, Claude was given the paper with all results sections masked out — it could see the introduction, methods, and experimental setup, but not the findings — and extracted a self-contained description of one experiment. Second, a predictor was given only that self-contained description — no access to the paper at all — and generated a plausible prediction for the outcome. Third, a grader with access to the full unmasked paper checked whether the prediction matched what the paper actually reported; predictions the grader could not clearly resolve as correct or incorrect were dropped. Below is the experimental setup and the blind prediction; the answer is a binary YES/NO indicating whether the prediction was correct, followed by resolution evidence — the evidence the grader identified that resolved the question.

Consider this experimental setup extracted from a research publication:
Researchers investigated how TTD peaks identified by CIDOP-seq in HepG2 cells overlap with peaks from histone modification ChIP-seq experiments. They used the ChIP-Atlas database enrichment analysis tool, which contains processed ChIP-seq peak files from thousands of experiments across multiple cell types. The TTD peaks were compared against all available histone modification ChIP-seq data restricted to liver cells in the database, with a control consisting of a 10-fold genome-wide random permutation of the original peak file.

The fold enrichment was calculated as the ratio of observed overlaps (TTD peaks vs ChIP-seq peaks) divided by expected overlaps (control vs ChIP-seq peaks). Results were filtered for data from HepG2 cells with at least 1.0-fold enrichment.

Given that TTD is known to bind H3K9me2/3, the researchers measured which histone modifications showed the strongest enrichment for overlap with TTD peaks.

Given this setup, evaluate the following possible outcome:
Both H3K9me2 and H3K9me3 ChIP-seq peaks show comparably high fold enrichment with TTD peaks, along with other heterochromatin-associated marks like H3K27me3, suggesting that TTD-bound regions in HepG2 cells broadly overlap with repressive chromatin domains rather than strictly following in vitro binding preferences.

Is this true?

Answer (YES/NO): NO